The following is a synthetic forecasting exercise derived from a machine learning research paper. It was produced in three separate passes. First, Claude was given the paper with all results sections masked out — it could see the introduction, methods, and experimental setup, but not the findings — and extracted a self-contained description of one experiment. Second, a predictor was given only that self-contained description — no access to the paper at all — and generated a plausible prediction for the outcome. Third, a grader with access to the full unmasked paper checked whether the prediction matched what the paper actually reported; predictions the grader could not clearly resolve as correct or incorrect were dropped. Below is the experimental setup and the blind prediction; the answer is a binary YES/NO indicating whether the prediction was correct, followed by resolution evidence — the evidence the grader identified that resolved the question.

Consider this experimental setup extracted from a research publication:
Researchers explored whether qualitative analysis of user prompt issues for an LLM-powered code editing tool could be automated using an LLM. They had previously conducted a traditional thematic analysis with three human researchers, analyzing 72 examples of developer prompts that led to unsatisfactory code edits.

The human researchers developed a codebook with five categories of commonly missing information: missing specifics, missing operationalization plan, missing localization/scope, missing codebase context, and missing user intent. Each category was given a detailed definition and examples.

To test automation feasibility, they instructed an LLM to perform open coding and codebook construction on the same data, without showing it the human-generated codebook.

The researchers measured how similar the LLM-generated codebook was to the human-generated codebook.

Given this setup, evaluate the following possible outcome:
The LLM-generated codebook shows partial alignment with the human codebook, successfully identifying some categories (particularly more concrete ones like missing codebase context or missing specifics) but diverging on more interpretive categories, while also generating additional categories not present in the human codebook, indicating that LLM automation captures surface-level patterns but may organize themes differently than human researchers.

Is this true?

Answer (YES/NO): NO